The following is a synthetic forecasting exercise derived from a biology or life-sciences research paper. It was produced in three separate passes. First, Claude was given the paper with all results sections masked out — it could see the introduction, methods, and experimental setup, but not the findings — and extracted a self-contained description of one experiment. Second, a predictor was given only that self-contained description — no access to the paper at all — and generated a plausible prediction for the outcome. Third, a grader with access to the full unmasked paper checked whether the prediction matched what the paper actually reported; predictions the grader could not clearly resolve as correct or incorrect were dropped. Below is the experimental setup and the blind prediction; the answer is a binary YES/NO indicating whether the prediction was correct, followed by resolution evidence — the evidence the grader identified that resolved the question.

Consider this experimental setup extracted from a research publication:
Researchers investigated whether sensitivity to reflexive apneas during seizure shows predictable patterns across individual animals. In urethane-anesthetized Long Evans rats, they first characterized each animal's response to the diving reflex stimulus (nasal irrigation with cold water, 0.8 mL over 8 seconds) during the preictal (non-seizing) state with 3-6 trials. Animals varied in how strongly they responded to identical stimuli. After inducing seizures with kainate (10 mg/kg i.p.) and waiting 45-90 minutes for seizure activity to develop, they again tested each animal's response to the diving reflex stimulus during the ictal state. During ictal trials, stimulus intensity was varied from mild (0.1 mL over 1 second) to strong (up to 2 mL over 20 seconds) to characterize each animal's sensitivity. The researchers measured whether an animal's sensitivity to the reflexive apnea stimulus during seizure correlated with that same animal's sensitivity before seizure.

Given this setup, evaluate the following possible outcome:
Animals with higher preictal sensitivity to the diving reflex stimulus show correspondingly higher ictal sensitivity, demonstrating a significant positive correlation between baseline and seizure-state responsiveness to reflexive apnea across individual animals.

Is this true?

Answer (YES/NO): NO